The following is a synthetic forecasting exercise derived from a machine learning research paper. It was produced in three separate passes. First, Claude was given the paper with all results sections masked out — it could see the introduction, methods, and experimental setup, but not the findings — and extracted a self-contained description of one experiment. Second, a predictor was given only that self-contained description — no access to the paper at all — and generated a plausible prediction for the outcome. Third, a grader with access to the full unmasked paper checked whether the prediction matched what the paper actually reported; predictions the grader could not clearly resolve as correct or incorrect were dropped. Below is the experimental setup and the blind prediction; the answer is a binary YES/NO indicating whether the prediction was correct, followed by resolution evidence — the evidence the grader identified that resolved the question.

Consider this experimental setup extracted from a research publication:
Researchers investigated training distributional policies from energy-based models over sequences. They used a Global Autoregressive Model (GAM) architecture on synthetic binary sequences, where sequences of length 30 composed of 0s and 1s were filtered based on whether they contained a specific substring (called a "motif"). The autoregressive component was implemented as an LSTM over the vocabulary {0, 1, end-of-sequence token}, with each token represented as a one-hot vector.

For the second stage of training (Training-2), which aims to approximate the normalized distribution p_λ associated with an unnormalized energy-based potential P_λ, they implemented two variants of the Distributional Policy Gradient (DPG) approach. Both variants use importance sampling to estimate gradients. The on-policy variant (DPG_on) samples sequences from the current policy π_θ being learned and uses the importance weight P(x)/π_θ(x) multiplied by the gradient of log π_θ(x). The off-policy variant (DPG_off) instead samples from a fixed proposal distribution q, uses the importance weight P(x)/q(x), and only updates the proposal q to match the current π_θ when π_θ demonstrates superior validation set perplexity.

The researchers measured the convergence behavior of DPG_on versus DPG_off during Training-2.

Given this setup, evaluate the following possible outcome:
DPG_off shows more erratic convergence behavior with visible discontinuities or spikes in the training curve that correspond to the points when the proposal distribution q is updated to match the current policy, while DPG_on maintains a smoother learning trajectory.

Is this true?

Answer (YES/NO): NO